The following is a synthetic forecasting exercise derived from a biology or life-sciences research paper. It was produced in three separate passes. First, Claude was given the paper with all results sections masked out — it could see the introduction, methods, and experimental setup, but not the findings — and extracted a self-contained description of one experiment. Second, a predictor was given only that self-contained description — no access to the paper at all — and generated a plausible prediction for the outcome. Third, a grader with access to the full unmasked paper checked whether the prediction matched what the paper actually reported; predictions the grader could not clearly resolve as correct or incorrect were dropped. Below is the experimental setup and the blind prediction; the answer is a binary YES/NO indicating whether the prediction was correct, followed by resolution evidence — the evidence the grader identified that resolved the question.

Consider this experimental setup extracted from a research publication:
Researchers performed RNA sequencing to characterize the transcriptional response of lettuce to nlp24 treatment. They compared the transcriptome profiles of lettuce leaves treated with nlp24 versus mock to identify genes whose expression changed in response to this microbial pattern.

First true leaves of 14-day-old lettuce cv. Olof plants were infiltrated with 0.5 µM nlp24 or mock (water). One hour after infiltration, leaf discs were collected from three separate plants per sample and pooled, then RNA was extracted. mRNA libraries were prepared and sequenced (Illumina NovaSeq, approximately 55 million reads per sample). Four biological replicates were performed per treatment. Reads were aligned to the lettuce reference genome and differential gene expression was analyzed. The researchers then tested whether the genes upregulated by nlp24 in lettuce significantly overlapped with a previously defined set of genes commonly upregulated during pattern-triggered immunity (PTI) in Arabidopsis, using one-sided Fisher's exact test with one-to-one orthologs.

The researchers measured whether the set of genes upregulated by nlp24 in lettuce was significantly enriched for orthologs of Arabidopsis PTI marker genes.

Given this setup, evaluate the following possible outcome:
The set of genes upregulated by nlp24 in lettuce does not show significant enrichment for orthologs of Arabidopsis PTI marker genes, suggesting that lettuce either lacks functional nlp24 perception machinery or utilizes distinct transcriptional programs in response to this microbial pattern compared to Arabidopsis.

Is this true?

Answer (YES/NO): NO